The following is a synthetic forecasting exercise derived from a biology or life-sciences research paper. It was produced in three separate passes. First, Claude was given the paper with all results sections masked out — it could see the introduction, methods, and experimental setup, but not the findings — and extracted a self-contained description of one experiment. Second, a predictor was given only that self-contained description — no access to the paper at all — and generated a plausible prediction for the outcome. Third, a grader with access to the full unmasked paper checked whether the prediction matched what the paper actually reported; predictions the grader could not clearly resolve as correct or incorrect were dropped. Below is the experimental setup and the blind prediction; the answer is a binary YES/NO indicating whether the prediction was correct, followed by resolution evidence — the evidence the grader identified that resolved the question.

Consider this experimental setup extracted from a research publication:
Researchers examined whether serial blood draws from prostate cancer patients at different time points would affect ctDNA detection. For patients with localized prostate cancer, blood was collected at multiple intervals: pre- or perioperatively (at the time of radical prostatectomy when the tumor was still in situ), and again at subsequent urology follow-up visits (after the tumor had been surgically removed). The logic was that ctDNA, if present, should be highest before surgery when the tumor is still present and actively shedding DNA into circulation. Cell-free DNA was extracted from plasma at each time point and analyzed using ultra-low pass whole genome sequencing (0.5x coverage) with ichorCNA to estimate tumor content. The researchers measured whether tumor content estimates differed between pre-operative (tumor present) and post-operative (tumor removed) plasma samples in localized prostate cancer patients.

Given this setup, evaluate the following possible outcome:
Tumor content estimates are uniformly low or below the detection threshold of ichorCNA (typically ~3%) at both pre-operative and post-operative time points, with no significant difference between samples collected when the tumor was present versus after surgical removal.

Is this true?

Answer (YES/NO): YES